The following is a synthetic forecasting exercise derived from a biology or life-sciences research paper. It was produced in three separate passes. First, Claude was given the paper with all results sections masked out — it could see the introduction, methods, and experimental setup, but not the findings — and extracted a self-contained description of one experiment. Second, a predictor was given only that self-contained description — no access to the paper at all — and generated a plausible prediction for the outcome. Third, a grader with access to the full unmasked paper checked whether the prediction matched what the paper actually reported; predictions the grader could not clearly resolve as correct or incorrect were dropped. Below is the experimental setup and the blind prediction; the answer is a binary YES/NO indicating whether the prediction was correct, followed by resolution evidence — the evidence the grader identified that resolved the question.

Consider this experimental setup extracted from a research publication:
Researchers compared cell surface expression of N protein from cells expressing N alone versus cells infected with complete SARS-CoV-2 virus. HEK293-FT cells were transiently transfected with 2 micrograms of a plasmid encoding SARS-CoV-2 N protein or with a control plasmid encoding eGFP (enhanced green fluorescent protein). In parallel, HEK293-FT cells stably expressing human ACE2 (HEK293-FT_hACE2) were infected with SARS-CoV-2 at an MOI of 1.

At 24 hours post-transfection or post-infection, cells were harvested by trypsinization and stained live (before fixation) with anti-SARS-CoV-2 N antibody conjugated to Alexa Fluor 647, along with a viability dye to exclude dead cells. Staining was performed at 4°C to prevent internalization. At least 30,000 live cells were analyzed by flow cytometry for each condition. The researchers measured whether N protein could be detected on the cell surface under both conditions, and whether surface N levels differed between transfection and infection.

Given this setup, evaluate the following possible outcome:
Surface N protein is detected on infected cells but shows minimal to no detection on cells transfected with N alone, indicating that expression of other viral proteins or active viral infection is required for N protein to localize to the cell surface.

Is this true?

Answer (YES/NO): NO